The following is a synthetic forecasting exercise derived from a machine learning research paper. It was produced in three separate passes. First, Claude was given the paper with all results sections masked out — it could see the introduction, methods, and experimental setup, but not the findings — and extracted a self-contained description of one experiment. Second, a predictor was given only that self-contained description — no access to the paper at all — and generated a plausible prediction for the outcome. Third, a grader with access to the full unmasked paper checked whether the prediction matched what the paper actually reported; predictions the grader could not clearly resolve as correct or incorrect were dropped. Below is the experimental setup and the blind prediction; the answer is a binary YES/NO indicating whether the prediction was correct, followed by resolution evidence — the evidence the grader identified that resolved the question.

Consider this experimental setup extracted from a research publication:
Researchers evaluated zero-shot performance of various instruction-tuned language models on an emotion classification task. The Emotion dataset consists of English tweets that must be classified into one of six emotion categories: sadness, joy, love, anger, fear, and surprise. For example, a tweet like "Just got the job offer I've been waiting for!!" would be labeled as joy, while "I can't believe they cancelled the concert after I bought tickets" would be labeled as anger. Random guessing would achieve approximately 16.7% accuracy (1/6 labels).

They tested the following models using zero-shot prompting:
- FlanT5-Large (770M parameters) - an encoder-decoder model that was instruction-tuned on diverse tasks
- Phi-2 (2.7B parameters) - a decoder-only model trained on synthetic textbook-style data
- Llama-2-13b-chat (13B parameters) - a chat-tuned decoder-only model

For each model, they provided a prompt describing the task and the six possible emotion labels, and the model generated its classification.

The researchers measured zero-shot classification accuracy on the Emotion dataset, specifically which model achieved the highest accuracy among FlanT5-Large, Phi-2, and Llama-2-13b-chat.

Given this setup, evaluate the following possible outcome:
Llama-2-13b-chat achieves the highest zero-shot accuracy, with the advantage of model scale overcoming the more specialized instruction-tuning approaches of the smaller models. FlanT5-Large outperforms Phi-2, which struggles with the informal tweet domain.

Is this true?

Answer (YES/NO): NO